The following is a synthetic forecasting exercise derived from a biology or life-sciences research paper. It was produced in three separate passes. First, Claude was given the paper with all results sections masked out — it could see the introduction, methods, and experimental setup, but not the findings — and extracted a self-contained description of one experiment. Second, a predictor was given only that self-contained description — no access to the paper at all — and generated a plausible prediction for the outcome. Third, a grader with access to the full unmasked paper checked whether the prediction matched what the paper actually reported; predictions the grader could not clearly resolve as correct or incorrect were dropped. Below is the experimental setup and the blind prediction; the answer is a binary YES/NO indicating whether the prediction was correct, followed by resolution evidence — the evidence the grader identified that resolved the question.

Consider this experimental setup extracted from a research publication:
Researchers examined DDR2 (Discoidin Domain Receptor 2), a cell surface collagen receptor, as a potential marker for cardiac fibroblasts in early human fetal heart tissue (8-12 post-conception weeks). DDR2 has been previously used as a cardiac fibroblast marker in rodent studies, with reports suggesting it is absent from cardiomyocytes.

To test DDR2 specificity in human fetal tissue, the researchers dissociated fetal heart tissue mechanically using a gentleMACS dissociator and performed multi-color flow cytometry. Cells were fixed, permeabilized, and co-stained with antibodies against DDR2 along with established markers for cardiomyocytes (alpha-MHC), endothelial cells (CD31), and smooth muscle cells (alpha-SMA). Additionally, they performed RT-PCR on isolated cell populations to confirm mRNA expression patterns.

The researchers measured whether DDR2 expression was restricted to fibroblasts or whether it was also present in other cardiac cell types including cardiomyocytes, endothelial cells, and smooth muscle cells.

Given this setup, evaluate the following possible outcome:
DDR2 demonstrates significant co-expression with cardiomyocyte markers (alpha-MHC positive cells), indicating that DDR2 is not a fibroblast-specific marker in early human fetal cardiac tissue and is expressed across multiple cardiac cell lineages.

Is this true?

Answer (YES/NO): YES